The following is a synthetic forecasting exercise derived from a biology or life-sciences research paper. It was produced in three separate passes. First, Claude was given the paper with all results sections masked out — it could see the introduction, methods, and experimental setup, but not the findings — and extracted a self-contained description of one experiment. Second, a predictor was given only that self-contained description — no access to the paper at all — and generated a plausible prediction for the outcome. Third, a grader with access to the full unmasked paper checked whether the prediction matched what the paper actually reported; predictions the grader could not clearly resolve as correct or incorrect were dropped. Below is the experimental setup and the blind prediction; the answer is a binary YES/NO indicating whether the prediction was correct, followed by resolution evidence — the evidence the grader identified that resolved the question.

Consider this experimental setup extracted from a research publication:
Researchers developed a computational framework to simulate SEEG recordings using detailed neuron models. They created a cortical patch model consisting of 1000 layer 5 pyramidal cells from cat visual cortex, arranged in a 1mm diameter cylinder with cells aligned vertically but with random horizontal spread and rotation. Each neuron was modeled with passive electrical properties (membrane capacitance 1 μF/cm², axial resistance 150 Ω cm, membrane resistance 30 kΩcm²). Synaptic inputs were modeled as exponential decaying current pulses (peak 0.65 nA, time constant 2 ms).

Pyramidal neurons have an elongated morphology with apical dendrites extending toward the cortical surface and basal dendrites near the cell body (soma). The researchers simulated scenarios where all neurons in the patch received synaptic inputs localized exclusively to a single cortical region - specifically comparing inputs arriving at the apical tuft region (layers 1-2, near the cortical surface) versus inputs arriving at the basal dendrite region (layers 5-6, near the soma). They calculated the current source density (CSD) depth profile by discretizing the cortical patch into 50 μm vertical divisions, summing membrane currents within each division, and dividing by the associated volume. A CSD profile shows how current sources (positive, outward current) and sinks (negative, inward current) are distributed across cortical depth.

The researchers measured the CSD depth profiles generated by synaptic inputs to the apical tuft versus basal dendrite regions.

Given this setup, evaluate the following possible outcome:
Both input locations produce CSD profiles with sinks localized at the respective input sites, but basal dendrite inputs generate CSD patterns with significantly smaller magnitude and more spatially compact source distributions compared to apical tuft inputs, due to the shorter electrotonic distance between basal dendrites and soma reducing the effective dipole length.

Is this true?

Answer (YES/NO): YES